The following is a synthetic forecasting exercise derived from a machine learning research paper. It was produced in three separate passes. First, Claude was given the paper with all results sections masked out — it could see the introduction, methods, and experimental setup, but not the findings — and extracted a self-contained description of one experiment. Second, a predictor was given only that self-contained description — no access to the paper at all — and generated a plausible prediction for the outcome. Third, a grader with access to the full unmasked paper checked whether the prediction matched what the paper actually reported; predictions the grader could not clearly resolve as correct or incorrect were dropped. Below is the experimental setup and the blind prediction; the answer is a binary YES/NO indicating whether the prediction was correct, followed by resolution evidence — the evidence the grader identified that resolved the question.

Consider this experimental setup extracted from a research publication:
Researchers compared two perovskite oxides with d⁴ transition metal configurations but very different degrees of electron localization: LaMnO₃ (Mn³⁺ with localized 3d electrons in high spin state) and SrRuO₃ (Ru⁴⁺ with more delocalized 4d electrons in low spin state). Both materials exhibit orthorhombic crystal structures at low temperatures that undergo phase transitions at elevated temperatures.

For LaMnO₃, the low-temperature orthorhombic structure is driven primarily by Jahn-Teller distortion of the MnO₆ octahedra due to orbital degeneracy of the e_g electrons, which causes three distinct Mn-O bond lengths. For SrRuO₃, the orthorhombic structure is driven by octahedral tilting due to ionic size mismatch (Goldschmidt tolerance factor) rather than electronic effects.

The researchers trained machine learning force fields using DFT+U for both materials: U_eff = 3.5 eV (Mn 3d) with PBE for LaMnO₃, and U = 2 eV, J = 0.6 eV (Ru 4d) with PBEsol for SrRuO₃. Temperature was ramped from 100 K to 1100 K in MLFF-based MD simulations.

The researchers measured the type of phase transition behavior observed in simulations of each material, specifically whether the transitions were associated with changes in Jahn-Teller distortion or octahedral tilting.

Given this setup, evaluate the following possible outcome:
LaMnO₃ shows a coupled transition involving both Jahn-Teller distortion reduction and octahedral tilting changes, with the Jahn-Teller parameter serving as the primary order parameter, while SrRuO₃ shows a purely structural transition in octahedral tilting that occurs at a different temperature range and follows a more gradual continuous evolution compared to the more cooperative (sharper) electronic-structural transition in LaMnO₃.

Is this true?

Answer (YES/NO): NO